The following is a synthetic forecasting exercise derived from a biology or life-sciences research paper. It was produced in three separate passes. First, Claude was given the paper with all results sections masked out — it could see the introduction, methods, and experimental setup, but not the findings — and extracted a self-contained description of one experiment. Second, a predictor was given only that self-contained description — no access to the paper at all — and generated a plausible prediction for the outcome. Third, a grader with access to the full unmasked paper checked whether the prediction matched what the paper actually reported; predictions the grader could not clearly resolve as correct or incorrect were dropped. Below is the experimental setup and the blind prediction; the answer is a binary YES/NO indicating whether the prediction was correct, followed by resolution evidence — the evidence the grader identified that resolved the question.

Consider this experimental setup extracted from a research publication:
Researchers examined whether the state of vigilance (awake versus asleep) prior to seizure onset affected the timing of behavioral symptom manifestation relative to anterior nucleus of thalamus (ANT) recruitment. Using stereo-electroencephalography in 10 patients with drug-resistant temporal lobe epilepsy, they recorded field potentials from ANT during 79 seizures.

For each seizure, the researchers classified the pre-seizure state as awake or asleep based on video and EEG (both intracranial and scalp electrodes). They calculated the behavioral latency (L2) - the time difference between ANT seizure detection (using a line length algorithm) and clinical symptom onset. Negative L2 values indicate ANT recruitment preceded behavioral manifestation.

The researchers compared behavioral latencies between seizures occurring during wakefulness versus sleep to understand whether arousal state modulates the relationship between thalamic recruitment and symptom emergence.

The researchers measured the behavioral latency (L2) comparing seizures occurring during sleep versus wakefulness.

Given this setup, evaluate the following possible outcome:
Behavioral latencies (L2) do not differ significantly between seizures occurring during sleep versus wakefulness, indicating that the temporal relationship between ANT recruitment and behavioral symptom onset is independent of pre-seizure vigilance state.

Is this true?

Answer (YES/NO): NO